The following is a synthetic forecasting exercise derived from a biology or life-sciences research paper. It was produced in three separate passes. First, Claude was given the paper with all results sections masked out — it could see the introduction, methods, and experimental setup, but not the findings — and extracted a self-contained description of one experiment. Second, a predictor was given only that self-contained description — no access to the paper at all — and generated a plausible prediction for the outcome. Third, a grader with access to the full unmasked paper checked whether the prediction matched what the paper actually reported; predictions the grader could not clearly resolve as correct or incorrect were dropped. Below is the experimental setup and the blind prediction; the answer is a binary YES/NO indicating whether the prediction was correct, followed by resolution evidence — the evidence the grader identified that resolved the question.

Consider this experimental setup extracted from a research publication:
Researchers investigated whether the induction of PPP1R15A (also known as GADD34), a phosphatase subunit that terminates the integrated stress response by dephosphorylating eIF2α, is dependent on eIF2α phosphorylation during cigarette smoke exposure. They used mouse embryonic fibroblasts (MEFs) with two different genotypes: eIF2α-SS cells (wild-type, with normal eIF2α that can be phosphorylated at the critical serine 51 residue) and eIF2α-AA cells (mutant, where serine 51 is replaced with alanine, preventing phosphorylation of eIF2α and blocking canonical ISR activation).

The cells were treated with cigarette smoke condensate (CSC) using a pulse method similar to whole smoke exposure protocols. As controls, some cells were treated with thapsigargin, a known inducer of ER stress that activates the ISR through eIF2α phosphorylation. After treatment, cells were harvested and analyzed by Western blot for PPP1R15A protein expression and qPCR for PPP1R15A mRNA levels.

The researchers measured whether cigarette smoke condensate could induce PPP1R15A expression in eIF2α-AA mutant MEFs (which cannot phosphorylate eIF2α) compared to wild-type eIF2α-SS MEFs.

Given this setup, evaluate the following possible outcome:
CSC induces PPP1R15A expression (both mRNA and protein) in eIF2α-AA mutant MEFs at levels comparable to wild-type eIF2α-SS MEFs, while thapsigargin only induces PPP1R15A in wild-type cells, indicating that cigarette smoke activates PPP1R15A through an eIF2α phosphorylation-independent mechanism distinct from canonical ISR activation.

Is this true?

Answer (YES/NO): YES